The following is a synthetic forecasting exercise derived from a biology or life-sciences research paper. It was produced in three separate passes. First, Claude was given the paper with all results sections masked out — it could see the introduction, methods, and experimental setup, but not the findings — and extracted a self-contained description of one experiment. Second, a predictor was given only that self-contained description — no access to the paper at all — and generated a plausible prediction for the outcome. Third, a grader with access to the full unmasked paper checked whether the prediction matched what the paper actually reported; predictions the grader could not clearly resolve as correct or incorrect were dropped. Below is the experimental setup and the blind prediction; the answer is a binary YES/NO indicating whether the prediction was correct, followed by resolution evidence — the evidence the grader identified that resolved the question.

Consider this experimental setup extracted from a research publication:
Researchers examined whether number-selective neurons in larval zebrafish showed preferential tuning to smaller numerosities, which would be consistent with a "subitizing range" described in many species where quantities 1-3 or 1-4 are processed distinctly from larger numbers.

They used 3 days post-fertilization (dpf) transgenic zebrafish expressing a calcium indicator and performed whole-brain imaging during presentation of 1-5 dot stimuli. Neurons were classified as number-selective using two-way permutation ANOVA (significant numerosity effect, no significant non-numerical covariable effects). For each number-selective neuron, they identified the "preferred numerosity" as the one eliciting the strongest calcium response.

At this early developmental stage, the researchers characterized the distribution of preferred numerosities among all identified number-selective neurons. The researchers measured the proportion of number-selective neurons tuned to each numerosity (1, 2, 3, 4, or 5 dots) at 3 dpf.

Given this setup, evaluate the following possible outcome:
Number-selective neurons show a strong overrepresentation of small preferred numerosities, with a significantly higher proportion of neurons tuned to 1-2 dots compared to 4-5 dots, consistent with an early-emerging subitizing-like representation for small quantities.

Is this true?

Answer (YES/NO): YES